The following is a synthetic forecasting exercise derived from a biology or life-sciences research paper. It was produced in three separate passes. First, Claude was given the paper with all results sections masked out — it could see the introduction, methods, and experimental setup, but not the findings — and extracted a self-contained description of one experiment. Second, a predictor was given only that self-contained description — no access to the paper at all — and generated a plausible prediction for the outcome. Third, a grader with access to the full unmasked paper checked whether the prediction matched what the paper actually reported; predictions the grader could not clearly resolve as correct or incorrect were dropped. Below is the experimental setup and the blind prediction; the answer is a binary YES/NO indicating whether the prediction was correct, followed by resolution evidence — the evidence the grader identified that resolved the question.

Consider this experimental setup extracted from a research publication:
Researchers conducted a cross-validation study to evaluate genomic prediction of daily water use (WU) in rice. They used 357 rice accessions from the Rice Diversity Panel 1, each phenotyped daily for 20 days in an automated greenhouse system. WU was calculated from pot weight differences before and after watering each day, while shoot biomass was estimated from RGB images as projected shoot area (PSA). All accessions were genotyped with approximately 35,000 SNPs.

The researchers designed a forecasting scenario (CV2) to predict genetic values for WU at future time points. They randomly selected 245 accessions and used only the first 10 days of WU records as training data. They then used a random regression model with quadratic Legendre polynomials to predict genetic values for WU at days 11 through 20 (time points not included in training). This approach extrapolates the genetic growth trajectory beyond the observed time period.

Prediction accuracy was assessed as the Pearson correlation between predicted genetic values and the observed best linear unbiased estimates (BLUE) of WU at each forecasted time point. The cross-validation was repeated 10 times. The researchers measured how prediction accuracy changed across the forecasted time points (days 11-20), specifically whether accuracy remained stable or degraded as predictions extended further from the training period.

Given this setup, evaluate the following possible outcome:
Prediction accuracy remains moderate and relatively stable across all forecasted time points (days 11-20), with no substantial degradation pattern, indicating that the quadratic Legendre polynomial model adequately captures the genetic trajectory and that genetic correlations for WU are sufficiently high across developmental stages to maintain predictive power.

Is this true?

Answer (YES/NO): YES